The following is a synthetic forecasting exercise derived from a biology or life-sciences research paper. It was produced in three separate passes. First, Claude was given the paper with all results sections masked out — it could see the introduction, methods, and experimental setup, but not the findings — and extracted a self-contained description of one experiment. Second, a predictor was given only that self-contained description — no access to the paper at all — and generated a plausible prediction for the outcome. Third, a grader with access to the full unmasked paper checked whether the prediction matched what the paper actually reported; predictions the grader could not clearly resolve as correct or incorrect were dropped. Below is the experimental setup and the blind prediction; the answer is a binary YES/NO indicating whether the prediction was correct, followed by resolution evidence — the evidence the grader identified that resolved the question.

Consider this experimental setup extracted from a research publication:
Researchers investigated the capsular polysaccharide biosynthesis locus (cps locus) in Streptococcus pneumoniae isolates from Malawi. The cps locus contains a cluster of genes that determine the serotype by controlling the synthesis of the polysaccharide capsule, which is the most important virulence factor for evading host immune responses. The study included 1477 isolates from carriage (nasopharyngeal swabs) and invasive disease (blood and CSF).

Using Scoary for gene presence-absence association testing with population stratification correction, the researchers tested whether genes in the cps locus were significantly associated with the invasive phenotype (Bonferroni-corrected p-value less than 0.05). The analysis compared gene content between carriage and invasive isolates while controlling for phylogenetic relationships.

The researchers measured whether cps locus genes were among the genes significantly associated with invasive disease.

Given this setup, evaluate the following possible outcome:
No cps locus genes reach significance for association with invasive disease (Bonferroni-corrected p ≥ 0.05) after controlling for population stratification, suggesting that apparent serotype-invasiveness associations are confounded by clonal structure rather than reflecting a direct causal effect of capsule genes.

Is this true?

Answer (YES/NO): NO